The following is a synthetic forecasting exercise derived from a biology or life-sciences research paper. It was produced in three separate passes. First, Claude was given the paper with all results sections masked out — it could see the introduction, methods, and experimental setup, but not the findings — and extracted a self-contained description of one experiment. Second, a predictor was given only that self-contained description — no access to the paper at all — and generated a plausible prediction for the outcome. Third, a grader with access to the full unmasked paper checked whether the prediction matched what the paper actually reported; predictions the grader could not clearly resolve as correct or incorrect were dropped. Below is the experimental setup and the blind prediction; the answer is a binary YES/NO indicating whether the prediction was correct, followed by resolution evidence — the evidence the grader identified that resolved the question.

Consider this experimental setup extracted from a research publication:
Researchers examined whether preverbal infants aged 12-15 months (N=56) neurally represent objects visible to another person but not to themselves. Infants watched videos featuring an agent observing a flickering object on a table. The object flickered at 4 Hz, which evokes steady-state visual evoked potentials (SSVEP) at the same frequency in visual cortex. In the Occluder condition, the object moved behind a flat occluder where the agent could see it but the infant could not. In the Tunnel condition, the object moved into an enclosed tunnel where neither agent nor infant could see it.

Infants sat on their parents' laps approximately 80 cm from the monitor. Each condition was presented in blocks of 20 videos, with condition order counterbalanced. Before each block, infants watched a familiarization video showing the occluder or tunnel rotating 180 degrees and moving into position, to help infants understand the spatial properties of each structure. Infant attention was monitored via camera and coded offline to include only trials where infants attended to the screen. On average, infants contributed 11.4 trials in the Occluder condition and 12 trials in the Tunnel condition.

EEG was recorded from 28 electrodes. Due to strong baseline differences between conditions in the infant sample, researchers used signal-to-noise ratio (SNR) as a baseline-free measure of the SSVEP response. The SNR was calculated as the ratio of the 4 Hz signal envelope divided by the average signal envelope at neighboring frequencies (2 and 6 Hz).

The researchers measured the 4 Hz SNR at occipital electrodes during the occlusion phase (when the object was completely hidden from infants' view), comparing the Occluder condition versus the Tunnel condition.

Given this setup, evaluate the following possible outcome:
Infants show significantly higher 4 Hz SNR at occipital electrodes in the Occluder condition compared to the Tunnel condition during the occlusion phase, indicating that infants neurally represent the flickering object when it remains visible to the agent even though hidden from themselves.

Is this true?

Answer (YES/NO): YES